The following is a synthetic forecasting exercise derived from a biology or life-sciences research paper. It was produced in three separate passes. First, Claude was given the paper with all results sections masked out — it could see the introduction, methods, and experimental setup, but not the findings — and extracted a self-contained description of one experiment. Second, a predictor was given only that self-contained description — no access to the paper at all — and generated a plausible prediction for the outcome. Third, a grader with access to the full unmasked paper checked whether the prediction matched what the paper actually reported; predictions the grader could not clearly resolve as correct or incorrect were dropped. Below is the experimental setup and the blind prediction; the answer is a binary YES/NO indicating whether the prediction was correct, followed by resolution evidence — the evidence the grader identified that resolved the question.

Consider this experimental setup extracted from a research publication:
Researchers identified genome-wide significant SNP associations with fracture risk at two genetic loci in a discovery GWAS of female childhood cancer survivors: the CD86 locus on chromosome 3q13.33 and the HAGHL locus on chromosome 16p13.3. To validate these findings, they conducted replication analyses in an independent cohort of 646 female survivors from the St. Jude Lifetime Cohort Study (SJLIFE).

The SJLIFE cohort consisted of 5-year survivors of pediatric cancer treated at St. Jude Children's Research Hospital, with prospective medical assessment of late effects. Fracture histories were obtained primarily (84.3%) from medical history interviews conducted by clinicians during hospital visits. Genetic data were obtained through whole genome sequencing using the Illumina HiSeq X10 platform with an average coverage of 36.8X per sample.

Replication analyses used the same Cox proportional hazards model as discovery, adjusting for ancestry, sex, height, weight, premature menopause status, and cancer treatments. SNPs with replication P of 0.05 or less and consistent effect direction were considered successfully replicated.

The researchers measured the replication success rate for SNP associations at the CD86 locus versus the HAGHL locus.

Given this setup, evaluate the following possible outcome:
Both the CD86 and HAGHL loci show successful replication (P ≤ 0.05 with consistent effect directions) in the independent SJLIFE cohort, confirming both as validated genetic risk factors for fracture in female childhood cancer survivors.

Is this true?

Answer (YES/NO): NO